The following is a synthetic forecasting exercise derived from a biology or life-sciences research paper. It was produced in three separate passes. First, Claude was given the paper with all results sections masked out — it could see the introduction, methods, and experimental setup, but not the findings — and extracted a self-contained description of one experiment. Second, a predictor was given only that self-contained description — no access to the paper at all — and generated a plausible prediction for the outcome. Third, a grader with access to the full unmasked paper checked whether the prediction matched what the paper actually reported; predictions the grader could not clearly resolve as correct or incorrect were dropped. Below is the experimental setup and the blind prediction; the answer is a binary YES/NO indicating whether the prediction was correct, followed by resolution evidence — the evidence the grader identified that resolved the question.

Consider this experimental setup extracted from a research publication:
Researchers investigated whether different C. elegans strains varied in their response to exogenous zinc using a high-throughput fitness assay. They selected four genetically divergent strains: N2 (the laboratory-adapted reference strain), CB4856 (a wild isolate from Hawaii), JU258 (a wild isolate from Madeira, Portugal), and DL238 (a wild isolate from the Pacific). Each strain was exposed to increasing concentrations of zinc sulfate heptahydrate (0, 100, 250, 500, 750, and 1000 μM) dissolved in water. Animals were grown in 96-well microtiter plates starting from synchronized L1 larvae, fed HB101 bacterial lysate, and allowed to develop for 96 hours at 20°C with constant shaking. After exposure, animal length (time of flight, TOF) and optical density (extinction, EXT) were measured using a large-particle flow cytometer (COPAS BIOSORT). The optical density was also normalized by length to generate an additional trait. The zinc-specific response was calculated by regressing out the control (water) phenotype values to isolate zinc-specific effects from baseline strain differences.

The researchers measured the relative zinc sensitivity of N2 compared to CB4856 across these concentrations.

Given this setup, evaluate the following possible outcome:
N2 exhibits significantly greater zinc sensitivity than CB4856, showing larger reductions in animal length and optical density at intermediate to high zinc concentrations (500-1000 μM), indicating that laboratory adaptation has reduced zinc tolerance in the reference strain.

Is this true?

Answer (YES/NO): NO